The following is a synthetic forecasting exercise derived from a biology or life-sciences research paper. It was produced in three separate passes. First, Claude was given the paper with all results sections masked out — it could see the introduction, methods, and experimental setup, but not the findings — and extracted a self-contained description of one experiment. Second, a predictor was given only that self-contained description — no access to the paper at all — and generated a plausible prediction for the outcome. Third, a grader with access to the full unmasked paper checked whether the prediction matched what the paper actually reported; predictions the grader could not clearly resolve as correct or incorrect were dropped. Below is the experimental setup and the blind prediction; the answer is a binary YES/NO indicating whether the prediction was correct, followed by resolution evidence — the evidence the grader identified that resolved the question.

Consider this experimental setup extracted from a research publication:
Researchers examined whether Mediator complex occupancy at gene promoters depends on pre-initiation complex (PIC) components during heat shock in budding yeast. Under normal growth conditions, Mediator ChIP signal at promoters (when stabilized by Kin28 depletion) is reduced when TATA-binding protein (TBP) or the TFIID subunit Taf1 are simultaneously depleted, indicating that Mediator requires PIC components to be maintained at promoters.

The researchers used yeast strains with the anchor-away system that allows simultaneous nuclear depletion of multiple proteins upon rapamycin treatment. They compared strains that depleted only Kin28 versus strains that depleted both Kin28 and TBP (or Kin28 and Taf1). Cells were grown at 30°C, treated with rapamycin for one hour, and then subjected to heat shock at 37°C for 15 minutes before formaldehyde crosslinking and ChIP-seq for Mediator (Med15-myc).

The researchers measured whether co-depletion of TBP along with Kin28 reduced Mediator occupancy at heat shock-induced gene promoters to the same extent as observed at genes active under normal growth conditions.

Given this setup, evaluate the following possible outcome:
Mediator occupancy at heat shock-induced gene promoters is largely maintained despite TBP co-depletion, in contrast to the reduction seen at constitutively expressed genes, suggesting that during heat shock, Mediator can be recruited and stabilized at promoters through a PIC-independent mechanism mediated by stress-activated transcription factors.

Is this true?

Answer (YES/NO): NO